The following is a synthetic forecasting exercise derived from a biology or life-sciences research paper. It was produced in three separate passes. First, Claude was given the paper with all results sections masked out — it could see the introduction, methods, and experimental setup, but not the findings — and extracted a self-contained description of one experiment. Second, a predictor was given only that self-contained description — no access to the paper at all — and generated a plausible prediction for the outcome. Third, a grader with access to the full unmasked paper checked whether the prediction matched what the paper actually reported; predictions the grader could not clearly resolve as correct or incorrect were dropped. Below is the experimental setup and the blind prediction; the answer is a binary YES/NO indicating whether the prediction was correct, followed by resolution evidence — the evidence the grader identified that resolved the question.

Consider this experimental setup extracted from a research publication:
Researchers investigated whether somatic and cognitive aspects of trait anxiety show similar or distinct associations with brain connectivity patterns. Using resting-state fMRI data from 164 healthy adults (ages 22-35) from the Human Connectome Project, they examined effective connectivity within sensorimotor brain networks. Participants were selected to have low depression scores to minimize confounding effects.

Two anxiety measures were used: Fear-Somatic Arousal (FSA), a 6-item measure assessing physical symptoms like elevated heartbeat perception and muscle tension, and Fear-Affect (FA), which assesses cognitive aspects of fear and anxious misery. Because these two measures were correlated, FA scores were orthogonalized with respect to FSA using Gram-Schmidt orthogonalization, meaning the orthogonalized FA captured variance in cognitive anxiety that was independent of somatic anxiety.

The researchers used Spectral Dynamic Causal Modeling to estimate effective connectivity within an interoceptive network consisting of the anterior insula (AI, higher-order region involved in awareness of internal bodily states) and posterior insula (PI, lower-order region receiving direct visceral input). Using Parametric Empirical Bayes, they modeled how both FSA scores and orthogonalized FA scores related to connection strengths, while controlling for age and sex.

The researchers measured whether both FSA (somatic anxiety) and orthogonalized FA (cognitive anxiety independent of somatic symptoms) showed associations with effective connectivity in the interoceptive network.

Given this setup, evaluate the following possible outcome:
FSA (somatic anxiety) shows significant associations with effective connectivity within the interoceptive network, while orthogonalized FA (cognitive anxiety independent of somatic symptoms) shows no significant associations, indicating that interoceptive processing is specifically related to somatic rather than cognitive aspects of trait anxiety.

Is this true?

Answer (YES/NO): NO